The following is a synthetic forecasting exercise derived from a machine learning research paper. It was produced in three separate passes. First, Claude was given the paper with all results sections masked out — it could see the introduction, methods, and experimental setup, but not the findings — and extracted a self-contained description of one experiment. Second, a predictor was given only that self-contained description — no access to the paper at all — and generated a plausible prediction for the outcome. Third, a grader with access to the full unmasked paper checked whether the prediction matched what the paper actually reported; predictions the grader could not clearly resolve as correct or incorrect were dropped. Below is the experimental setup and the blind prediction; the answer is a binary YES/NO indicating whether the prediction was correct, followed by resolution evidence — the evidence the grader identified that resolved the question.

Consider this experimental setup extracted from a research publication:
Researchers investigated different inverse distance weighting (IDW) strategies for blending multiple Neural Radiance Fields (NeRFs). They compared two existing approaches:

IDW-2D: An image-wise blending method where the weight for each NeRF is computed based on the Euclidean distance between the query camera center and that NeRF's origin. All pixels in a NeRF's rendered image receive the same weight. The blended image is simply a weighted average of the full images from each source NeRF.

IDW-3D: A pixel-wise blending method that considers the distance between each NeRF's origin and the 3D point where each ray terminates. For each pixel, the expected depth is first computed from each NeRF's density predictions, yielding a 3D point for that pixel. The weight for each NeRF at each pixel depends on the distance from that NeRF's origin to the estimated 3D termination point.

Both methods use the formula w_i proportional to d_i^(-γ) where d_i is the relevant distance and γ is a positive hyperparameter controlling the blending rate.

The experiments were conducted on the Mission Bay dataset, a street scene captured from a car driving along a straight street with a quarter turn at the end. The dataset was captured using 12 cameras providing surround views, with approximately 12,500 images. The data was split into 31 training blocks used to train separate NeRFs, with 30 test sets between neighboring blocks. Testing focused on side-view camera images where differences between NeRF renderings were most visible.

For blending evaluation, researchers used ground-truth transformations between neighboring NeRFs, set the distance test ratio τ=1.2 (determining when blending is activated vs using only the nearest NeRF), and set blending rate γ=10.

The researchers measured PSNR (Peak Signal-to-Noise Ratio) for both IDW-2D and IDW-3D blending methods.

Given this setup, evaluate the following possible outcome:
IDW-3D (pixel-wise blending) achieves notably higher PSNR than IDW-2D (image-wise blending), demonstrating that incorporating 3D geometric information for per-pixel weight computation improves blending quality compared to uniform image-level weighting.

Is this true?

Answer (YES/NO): NO